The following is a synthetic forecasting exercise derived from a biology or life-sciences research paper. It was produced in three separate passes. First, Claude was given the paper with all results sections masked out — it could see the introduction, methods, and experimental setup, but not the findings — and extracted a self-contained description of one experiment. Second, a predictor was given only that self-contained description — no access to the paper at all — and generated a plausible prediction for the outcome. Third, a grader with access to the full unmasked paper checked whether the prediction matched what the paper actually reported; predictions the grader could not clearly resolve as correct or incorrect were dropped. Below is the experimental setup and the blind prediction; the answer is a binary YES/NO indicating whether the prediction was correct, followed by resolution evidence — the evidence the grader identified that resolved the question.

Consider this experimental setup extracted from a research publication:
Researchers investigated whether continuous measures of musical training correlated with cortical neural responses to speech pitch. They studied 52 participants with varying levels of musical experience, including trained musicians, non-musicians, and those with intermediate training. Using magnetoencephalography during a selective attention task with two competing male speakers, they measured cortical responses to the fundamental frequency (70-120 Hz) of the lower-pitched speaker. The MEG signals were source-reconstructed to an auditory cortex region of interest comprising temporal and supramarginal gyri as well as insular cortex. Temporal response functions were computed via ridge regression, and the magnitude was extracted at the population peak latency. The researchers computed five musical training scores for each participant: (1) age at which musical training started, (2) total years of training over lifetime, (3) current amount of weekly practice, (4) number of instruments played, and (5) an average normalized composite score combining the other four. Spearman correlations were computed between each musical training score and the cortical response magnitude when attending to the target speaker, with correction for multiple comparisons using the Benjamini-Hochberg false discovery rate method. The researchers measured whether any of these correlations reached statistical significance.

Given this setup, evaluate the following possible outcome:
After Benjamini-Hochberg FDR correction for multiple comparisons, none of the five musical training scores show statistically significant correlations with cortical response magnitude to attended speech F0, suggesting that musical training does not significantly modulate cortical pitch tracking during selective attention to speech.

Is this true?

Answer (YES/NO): YES